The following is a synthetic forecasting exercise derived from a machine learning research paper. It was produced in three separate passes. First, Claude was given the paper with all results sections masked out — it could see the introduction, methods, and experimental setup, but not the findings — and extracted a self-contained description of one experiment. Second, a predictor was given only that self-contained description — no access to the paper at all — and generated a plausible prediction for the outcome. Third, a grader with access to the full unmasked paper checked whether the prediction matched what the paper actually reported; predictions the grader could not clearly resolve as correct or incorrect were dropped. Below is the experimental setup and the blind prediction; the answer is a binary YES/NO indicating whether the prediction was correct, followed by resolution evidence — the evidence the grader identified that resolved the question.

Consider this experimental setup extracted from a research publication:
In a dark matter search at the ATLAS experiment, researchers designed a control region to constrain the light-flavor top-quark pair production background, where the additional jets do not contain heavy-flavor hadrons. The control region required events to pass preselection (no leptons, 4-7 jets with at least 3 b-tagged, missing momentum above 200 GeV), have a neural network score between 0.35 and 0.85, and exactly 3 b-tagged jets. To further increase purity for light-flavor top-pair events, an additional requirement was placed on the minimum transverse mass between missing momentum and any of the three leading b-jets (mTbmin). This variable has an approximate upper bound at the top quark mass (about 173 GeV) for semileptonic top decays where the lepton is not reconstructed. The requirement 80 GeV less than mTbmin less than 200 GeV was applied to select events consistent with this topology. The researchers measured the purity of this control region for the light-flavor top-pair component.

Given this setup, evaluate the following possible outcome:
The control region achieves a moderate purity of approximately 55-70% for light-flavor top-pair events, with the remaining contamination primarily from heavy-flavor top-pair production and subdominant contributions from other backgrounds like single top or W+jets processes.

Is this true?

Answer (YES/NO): YES